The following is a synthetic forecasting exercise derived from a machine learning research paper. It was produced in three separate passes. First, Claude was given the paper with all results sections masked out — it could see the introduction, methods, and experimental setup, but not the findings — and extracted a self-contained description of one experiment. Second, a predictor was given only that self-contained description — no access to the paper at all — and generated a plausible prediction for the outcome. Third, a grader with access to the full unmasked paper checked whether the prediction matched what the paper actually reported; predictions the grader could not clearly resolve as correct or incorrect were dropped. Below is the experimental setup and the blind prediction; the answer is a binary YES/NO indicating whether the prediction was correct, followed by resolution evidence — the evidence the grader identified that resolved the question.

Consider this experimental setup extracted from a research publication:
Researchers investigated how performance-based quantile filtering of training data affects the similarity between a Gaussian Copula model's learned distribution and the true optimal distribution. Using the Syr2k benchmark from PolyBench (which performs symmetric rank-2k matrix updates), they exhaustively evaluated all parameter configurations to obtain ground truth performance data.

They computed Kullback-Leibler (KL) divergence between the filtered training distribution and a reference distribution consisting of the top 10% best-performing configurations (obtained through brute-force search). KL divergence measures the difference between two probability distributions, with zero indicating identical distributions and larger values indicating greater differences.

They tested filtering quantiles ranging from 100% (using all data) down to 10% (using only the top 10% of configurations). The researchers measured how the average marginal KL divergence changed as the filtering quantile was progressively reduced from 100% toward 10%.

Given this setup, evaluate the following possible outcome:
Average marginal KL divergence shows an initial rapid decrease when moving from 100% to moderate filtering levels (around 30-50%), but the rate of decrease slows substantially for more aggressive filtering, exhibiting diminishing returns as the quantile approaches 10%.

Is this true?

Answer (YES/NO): NO